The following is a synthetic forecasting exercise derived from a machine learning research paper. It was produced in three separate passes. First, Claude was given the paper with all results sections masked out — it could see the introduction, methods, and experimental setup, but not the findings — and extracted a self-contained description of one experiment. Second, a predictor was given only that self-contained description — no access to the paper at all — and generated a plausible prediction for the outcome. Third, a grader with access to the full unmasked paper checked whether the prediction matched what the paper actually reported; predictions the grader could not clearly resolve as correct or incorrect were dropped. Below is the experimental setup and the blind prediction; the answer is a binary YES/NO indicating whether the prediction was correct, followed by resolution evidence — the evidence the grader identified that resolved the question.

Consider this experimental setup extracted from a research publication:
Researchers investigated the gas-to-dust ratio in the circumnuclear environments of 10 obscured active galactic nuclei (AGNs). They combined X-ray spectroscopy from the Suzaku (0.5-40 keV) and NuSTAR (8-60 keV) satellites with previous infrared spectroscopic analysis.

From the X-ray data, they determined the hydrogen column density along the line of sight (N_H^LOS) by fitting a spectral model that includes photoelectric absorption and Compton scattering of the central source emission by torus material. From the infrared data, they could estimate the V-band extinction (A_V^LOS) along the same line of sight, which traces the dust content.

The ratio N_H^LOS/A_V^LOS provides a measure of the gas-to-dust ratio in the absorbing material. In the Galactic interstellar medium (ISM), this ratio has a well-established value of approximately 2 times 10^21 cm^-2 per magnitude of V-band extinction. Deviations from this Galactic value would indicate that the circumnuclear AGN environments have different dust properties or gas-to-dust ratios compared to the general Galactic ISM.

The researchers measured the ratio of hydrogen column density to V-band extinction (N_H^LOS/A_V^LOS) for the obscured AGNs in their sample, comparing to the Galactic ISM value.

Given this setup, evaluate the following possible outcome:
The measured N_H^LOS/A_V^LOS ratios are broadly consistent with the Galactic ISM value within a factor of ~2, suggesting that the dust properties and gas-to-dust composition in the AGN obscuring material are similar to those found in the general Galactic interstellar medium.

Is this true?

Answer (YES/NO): NO